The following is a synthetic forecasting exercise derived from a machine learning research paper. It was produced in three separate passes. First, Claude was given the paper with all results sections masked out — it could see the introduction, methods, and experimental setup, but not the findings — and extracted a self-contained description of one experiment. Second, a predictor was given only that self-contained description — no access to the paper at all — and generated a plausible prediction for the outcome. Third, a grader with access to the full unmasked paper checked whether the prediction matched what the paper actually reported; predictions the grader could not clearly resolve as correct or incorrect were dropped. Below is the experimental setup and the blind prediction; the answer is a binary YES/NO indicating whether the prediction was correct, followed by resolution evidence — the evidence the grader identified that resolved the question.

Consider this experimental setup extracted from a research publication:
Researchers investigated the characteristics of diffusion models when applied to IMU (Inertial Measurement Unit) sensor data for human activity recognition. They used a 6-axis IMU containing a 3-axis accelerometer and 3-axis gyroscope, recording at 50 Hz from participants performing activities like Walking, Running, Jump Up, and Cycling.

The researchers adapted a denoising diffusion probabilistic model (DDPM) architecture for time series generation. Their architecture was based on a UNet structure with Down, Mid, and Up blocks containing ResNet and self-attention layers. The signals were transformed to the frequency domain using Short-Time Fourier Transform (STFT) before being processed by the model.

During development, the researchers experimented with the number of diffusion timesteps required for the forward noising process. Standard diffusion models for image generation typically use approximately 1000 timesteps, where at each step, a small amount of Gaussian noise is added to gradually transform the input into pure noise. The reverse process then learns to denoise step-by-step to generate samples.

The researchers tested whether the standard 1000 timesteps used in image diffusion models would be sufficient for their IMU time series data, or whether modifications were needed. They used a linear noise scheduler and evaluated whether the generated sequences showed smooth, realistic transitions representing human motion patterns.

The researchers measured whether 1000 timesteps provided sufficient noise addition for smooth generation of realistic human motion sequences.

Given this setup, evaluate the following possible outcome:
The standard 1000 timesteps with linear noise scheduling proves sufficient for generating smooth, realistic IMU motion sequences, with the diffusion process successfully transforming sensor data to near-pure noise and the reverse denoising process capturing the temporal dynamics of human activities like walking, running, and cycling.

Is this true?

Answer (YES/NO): NO